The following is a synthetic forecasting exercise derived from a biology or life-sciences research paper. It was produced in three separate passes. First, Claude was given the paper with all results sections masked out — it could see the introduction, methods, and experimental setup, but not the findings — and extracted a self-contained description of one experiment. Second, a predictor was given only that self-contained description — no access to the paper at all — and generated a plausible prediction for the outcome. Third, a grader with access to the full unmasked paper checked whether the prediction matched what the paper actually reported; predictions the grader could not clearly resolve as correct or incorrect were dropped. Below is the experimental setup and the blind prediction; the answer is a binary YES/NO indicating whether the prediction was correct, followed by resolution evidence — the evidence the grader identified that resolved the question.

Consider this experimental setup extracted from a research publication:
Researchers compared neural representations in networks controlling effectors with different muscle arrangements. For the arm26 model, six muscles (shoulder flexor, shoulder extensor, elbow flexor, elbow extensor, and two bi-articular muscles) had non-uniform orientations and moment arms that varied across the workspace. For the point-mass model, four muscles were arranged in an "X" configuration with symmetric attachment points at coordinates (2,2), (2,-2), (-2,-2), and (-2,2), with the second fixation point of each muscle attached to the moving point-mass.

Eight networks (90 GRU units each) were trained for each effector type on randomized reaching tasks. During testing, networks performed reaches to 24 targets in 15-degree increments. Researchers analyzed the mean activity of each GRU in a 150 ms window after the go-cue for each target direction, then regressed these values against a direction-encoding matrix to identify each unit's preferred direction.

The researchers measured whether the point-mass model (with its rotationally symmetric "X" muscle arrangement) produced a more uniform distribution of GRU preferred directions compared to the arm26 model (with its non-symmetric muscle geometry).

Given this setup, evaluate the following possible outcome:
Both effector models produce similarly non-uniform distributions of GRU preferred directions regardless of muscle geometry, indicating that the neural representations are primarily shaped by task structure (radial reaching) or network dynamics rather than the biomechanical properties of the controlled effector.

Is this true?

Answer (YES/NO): NO